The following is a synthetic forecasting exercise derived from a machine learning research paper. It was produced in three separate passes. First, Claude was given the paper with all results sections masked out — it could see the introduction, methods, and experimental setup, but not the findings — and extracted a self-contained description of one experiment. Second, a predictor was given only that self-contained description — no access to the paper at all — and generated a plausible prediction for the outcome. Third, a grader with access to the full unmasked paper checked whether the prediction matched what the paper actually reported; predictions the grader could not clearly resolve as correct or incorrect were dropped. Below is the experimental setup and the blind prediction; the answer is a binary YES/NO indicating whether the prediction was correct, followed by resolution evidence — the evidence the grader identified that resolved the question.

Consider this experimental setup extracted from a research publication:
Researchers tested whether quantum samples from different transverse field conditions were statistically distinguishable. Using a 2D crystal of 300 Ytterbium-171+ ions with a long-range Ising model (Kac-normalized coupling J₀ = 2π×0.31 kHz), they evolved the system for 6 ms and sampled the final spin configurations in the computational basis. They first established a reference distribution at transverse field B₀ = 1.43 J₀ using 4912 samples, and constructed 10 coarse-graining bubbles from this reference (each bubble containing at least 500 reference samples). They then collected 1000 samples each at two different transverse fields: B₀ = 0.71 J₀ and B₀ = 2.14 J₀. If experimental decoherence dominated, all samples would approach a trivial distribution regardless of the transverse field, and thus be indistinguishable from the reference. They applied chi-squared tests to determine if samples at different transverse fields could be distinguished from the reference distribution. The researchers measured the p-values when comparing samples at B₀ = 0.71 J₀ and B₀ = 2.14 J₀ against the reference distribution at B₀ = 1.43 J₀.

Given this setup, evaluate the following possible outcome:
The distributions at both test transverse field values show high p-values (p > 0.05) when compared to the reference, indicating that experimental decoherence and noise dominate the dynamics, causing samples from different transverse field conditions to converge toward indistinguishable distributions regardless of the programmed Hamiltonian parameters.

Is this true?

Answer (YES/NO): NO